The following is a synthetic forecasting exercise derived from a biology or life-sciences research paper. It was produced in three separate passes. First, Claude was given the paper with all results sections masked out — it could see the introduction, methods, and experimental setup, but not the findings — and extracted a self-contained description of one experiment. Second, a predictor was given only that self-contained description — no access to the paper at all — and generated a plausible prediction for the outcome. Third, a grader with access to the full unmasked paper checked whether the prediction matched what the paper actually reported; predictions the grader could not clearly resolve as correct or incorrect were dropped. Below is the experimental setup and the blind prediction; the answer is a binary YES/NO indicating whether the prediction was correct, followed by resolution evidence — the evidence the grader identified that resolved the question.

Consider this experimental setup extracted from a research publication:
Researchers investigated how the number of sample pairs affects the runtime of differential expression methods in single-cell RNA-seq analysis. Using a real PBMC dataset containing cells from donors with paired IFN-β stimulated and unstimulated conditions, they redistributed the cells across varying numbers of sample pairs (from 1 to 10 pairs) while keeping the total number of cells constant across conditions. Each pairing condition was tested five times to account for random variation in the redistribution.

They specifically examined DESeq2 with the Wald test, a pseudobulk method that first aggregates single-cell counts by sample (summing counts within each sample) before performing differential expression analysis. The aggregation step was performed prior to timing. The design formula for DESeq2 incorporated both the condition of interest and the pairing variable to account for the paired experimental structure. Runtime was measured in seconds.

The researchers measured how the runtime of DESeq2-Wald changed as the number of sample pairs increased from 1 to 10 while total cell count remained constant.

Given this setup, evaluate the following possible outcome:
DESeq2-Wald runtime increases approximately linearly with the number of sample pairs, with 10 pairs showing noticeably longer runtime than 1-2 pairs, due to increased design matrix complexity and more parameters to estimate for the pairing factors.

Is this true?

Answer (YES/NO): NO